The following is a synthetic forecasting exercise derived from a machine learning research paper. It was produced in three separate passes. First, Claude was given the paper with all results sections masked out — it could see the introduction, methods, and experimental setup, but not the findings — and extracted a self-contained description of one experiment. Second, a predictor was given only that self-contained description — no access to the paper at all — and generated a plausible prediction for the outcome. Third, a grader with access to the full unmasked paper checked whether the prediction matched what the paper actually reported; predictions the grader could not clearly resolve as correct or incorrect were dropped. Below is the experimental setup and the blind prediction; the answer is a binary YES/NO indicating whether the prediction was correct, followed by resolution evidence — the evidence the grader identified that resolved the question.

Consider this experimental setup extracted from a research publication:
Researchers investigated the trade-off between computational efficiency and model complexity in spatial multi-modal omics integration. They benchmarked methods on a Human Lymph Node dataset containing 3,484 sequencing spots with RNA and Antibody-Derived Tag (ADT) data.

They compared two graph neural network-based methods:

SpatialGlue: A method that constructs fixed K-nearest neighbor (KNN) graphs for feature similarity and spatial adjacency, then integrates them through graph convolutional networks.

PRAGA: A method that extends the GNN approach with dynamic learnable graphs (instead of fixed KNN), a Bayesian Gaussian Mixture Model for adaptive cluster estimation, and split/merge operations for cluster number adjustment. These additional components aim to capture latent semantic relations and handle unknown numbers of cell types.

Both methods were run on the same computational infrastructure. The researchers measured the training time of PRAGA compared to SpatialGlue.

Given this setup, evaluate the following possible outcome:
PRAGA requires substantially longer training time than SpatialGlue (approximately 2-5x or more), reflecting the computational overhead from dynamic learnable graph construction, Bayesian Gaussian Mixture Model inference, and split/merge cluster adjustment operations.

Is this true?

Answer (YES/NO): NO